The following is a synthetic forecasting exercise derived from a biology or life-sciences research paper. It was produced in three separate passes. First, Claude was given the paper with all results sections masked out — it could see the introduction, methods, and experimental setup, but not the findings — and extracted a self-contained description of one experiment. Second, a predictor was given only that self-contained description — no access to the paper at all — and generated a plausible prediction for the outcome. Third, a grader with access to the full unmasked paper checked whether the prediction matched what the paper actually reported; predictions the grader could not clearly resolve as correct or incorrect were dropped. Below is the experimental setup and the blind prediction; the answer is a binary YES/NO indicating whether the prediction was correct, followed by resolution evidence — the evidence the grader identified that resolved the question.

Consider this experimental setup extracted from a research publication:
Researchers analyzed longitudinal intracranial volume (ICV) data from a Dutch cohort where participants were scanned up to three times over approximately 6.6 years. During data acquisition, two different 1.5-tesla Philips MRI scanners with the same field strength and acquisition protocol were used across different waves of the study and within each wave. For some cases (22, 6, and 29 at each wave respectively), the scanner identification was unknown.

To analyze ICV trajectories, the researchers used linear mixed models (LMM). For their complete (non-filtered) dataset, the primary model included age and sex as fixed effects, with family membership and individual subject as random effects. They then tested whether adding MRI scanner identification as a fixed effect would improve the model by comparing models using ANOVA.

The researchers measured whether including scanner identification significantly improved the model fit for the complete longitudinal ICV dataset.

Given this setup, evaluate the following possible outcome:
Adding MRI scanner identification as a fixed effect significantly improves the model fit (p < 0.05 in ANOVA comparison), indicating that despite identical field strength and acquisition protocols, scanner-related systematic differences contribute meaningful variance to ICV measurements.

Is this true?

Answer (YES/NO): NO